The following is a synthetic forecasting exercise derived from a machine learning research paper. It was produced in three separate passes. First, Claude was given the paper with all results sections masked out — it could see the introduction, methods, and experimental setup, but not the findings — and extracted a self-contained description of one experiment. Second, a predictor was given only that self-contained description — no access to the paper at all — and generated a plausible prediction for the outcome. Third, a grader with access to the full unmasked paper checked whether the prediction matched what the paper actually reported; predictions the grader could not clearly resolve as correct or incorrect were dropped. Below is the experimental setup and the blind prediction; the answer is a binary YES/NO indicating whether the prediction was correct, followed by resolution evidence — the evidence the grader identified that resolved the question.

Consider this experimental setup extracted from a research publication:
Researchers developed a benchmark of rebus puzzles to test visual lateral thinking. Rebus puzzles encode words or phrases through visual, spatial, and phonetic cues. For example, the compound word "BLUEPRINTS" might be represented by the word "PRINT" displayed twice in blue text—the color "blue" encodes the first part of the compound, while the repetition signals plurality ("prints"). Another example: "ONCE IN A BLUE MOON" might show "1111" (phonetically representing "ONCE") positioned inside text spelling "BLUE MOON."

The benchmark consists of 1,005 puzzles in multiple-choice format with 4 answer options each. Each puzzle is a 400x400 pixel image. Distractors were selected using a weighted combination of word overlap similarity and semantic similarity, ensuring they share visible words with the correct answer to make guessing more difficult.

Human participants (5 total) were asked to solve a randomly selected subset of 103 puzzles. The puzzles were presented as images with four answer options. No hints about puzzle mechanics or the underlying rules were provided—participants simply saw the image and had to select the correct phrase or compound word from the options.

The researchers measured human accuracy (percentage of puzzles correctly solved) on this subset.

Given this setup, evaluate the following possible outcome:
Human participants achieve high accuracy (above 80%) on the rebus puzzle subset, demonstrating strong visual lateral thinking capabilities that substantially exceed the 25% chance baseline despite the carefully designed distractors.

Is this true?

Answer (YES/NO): YES